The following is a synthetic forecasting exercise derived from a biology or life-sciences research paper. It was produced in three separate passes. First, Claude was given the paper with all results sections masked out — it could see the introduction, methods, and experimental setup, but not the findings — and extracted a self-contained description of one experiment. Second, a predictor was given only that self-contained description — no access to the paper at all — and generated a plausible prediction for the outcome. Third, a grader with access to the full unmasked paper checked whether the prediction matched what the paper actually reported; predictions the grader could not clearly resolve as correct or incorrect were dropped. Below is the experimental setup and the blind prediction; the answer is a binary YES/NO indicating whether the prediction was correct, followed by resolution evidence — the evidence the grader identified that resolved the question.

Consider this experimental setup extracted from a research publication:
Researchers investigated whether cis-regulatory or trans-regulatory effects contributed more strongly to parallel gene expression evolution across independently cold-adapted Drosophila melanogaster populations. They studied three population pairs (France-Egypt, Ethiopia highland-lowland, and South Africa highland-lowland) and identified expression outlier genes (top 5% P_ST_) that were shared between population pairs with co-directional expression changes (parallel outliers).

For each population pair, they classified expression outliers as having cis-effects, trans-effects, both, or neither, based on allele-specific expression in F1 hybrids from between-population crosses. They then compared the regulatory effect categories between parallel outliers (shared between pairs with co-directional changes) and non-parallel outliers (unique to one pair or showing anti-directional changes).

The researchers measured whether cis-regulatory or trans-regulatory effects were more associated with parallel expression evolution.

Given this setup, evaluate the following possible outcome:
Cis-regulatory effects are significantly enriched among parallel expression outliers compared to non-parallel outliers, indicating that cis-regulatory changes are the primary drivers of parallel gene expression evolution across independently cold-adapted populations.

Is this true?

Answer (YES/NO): NO